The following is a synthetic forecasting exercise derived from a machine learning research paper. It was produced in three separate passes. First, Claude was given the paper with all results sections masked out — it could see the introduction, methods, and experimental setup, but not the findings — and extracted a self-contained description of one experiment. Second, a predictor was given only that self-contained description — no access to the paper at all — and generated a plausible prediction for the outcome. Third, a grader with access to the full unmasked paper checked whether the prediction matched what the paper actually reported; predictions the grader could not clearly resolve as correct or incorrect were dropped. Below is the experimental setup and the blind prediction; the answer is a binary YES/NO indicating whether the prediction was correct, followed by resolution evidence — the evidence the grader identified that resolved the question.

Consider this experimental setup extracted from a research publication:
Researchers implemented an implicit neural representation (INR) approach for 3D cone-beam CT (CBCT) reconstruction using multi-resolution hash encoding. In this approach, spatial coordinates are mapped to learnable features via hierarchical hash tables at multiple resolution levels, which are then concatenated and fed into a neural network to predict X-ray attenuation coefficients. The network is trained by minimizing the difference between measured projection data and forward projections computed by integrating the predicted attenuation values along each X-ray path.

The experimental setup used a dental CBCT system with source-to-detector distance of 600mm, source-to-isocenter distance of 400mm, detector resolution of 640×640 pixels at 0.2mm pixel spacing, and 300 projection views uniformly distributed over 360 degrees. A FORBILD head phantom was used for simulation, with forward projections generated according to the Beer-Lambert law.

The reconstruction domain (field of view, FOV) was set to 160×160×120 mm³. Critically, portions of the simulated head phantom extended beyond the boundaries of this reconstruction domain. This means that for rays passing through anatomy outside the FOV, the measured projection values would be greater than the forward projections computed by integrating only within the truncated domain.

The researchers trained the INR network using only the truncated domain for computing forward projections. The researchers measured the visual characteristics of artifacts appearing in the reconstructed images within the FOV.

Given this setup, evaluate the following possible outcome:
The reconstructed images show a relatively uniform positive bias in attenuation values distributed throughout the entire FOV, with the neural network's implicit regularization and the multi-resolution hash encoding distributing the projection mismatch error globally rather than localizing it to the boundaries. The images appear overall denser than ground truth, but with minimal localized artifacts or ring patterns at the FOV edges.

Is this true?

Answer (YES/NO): NO